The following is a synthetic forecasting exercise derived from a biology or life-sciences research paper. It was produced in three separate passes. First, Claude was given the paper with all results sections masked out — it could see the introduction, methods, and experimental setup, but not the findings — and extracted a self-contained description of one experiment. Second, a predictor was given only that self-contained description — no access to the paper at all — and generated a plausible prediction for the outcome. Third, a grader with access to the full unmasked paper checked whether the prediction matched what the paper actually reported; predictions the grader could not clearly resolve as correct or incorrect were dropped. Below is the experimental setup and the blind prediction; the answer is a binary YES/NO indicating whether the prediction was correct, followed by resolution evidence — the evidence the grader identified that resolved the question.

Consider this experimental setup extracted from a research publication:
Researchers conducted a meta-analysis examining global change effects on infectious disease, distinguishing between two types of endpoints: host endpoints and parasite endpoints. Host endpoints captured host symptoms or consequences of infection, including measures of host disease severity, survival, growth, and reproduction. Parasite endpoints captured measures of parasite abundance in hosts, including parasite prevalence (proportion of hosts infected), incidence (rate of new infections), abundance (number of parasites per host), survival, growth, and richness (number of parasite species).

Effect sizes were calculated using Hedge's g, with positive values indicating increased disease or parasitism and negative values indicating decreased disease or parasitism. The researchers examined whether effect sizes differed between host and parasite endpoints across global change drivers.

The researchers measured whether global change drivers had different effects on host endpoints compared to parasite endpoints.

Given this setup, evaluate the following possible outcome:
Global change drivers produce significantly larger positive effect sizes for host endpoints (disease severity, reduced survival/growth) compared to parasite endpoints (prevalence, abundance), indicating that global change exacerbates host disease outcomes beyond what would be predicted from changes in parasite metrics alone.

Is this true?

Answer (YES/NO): NO